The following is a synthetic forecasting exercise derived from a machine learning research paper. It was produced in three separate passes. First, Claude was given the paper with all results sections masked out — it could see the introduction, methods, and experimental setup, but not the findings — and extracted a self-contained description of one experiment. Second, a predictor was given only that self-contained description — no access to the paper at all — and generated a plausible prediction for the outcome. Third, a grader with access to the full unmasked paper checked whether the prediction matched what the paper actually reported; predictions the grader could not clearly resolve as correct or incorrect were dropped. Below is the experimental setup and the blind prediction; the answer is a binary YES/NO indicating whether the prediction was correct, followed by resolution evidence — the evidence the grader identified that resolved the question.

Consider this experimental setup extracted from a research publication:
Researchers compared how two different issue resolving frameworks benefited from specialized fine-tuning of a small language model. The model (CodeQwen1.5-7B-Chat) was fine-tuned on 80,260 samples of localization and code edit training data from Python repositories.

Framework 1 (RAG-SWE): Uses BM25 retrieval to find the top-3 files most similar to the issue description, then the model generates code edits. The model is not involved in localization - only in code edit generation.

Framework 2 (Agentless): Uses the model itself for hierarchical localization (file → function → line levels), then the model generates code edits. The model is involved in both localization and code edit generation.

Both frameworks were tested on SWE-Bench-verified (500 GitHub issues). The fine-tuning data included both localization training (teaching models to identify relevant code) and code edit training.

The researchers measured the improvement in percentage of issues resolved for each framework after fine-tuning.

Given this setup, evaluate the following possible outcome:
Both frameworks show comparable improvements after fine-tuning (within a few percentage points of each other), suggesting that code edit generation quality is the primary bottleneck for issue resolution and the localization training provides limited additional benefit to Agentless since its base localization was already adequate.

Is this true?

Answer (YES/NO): NO